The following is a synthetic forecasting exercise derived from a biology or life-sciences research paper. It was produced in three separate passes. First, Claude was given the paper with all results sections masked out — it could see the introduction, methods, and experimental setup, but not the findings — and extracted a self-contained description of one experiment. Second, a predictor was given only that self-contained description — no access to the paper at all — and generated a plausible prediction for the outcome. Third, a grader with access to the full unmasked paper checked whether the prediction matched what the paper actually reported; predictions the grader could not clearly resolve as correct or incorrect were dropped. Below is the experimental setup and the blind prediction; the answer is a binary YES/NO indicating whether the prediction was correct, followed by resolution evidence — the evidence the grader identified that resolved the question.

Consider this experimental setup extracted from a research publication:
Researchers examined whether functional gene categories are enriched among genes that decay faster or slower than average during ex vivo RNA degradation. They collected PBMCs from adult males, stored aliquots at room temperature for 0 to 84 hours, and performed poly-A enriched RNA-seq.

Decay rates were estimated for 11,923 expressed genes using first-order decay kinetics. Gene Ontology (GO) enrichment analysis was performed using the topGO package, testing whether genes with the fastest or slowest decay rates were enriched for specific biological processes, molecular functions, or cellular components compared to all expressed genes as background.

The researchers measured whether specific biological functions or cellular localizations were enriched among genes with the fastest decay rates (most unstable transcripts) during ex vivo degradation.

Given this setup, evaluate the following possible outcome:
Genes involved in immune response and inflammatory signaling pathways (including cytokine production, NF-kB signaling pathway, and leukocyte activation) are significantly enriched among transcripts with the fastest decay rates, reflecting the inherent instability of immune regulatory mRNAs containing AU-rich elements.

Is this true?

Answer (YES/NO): YES